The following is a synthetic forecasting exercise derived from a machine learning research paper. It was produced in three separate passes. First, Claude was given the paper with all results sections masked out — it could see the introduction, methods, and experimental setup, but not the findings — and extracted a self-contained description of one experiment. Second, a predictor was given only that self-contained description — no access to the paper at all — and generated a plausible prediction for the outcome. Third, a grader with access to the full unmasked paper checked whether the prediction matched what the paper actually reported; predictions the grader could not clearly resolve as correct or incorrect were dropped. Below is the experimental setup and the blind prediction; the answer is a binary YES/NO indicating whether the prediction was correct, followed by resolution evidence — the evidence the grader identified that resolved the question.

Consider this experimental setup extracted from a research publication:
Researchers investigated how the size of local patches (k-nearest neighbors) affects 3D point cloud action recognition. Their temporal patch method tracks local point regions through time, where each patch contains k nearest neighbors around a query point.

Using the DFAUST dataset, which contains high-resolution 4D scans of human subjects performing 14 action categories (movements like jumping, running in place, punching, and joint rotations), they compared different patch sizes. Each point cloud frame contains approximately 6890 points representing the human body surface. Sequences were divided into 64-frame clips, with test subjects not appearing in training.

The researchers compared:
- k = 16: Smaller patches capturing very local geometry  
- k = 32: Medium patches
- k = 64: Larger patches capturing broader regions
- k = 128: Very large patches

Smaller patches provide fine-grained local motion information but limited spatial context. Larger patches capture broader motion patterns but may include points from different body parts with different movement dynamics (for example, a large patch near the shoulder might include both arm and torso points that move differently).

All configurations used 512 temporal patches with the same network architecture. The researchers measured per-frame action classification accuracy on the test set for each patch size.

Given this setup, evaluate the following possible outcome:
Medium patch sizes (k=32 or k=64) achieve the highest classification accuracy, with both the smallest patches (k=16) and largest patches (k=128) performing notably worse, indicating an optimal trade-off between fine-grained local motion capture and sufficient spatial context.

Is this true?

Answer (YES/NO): NO